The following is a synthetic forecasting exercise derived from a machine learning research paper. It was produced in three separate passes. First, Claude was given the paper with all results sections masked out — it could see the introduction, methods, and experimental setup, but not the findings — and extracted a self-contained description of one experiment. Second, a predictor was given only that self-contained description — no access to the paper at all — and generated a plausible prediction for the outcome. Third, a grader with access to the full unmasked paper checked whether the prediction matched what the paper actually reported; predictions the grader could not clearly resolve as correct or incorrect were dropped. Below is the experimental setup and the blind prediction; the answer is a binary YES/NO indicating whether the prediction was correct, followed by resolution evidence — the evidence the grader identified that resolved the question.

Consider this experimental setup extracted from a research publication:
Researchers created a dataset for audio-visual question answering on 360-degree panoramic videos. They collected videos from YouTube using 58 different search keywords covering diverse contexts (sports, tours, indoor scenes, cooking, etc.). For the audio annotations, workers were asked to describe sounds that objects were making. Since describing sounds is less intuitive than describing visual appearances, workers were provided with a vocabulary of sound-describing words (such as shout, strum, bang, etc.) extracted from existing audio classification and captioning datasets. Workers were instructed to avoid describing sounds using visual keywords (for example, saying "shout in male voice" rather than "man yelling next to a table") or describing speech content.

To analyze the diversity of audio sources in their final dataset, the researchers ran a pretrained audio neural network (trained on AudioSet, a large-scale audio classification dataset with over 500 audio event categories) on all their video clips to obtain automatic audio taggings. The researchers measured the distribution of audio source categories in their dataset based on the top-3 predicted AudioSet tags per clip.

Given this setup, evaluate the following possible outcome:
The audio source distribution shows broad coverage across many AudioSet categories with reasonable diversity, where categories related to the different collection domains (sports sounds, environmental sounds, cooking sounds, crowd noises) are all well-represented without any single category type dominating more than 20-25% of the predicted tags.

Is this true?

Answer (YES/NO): NO